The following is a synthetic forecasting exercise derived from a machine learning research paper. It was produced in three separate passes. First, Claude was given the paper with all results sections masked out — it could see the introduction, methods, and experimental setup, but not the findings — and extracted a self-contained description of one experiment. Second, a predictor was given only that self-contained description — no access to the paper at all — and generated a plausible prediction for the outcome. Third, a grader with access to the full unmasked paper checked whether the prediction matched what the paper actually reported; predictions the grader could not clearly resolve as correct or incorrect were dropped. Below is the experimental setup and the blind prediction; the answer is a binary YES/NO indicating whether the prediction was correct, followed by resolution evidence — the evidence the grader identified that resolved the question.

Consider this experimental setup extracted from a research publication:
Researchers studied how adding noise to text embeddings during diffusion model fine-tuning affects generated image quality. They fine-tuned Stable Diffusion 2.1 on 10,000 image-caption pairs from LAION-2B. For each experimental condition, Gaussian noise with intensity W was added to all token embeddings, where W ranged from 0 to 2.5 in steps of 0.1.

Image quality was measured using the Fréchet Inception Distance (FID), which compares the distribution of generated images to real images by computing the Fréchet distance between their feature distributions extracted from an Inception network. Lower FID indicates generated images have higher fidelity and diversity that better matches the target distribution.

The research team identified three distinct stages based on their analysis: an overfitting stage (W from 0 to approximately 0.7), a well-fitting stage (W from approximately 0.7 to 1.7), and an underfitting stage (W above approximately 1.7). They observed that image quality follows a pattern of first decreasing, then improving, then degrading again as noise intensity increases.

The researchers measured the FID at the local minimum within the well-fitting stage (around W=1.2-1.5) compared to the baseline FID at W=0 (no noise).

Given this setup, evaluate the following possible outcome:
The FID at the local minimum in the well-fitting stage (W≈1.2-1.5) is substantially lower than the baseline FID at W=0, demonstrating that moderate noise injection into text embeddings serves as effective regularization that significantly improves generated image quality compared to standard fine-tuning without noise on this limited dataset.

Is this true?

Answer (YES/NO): NO